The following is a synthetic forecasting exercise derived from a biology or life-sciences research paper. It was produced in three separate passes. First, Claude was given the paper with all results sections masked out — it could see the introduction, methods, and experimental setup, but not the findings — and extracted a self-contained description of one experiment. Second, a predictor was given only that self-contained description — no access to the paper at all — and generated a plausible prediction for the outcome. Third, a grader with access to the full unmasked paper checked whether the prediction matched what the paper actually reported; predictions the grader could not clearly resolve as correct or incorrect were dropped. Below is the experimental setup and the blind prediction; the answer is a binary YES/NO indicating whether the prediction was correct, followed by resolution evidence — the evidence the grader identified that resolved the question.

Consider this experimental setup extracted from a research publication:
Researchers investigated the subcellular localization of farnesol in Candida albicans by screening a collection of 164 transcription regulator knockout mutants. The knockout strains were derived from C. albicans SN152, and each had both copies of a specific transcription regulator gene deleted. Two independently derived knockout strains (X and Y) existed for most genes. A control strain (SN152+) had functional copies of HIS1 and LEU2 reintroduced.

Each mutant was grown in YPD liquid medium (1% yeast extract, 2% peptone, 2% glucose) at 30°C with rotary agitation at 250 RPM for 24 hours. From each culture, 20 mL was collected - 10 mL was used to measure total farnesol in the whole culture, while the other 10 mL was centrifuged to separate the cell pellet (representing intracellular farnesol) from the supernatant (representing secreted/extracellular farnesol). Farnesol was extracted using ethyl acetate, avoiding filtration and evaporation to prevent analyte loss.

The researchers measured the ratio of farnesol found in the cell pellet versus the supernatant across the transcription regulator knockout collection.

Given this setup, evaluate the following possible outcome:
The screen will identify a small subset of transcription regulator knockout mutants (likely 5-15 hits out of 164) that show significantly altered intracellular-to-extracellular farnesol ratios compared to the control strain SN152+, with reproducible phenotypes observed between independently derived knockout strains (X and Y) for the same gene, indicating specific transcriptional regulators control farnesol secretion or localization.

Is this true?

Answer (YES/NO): YES